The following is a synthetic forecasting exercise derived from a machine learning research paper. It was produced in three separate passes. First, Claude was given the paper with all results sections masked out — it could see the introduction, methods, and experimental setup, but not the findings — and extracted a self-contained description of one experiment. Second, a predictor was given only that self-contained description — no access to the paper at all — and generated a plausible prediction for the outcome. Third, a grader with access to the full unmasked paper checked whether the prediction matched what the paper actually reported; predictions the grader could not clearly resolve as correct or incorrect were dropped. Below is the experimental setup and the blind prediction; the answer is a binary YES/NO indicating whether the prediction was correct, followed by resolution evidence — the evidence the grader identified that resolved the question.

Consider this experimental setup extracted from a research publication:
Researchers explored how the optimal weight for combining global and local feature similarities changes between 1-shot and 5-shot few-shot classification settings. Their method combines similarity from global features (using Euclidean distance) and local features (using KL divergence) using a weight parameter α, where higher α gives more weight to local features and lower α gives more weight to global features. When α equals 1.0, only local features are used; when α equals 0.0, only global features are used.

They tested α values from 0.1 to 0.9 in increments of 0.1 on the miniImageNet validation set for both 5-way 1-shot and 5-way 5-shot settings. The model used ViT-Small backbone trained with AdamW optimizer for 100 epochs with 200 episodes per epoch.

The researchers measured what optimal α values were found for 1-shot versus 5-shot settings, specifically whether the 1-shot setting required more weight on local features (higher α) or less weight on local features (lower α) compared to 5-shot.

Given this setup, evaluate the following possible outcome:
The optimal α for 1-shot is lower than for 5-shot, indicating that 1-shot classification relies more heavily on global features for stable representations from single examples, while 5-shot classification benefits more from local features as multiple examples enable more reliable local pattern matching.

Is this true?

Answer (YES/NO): NO